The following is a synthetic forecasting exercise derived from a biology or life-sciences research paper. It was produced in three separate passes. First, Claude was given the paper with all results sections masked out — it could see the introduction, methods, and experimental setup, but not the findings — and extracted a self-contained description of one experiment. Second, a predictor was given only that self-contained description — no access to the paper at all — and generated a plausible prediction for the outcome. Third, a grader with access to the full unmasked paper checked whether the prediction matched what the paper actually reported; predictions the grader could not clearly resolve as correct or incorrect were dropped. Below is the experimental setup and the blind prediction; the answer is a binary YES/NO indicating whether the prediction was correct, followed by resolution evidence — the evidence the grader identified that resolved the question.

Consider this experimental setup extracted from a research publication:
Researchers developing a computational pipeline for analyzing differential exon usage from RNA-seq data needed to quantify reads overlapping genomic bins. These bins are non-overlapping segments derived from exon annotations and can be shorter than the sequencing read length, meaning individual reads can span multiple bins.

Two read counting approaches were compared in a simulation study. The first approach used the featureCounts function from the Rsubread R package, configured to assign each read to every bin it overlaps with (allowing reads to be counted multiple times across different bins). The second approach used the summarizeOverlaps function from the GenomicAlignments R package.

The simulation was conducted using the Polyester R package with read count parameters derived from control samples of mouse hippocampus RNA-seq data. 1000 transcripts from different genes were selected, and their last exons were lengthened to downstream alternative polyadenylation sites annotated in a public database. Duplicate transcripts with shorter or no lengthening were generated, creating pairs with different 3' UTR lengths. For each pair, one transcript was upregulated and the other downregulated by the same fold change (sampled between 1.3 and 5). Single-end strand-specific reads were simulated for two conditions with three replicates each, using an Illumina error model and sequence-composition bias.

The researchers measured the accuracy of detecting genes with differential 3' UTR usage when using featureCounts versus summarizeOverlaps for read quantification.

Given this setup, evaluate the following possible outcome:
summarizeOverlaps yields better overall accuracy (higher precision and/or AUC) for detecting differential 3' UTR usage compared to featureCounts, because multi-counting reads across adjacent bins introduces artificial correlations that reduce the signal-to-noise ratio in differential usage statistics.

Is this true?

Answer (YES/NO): NO